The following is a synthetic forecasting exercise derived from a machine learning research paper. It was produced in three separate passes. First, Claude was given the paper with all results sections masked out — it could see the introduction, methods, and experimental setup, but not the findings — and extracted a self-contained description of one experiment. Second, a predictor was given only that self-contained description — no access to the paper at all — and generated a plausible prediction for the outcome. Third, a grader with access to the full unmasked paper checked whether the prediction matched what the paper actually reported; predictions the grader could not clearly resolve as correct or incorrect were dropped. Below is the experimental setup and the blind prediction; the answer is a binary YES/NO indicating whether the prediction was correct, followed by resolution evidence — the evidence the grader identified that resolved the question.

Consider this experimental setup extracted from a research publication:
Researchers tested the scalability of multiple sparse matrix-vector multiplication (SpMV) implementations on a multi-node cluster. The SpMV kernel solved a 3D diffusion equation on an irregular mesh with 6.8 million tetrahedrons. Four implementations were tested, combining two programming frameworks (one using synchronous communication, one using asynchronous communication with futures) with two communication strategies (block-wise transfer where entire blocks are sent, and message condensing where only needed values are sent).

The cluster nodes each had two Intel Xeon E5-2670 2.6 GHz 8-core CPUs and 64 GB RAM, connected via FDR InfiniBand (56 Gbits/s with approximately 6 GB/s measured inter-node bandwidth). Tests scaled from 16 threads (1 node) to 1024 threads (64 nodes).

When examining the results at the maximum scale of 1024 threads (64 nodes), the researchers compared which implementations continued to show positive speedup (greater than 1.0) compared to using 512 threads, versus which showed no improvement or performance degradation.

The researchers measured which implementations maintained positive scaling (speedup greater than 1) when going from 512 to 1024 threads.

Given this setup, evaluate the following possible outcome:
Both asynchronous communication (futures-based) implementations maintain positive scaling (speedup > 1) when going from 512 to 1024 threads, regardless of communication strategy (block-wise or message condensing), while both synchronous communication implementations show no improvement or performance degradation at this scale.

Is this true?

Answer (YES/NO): NO